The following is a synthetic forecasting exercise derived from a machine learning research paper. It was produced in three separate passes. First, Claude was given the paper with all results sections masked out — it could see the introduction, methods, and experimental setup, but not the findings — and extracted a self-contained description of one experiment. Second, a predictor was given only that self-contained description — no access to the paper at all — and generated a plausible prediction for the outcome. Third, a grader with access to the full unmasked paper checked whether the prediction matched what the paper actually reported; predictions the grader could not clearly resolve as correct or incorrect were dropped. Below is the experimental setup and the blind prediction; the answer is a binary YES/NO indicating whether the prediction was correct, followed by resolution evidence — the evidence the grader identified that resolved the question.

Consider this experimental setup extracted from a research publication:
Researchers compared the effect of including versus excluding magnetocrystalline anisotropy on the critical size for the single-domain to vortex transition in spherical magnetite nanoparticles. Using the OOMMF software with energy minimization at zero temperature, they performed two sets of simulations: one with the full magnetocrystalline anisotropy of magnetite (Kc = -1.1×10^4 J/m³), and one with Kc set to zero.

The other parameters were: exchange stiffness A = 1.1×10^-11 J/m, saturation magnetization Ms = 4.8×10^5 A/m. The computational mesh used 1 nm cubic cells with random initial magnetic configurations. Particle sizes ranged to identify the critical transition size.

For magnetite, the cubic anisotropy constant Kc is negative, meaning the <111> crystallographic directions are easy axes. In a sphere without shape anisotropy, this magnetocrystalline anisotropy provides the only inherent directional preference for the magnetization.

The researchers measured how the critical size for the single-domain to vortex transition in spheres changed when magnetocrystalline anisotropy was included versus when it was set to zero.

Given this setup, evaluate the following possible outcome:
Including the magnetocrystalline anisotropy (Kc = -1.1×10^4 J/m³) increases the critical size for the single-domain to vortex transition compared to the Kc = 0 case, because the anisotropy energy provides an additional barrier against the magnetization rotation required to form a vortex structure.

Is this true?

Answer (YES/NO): NO